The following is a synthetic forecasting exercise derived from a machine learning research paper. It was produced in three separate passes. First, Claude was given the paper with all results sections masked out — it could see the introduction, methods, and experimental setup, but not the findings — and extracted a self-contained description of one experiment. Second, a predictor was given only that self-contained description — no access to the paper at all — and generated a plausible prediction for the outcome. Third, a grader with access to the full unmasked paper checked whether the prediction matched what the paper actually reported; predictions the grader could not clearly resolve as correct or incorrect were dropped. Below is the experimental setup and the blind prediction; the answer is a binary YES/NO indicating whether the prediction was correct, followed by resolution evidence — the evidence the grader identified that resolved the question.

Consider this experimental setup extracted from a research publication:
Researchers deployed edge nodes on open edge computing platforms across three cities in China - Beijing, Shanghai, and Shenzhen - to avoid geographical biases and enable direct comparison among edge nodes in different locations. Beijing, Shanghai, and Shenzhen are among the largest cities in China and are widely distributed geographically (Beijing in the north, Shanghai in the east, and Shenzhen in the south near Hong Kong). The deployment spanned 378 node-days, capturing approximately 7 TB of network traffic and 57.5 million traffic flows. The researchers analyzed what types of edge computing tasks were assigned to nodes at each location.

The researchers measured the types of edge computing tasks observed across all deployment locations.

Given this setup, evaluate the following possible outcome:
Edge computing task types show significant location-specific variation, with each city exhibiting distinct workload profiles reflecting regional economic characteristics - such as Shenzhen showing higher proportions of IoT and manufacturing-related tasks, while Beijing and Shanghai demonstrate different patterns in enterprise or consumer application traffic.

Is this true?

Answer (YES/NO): NO